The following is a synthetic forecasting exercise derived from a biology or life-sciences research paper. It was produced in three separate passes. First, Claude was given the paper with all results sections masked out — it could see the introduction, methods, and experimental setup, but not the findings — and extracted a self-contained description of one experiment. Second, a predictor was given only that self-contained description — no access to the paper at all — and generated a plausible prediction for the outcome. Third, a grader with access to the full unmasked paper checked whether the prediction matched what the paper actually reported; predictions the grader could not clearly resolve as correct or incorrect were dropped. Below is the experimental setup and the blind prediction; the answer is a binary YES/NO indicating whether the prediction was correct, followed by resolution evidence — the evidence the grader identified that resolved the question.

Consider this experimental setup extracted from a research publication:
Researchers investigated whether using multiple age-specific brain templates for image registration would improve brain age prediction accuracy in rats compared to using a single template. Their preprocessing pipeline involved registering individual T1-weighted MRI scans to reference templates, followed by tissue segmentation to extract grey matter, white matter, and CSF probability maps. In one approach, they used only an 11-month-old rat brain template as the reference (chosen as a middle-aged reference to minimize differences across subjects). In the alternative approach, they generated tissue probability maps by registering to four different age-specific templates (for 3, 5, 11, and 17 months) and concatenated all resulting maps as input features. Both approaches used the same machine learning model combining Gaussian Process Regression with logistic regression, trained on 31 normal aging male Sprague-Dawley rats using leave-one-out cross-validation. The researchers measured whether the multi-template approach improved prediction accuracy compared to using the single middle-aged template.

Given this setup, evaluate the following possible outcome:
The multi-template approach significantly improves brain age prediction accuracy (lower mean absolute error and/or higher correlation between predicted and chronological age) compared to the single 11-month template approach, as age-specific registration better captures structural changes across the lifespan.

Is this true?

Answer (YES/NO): NO